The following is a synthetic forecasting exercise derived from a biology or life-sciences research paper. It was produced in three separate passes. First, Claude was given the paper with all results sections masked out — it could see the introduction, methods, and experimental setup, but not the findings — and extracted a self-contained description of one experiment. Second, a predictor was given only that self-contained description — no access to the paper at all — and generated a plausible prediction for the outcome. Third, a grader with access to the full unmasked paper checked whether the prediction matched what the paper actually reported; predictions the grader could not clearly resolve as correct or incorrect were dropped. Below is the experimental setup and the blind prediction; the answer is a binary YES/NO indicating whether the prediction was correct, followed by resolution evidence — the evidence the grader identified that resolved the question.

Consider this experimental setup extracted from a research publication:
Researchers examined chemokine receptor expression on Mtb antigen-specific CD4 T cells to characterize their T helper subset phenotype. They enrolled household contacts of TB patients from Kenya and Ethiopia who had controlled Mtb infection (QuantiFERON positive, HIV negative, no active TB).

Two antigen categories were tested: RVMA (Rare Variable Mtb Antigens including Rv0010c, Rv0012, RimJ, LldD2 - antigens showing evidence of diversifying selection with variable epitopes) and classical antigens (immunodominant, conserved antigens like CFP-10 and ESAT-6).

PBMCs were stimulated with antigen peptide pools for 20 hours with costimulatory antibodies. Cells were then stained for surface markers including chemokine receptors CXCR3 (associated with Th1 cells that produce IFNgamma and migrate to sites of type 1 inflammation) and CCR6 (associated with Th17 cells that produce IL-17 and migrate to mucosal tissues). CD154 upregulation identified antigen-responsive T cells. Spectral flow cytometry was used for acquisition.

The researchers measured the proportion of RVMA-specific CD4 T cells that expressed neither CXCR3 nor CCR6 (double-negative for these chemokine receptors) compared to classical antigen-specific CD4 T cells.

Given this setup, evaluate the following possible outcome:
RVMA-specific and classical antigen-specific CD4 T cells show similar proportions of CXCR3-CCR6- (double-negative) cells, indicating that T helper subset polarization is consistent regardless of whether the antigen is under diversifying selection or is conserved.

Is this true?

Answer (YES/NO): NO